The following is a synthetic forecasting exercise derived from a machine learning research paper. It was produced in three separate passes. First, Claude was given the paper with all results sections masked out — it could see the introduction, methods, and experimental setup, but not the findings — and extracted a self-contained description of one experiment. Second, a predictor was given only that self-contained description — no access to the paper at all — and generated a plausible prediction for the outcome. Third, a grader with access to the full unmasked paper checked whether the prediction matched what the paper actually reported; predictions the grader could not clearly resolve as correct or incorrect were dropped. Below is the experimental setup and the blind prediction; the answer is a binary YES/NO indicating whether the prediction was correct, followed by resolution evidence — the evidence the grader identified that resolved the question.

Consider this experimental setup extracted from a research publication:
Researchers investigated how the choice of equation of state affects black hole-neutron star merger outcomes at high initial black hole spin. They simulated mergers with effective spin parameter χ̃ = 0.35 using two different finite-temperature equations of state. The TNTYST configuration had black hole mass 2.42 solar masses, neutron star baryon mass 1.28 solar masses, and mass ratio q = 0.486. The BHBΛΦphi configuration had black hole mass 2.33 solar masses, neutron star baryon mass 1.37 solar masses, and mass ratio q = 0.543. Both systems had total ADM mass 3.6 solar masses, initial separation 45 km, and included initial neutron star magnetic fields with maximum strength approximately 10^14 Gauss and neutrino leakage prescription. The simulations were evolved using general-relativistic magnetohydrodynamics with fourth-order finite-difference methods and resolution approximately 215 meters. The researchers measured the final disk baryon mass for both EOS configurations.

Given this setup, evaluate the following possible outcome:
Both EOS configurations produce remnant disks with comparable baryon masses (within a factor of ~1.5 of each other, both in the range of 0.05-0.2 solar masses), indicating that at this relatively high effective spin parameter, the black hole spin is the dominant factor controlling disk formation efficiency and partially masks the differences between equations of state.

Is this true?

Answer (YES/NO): YES